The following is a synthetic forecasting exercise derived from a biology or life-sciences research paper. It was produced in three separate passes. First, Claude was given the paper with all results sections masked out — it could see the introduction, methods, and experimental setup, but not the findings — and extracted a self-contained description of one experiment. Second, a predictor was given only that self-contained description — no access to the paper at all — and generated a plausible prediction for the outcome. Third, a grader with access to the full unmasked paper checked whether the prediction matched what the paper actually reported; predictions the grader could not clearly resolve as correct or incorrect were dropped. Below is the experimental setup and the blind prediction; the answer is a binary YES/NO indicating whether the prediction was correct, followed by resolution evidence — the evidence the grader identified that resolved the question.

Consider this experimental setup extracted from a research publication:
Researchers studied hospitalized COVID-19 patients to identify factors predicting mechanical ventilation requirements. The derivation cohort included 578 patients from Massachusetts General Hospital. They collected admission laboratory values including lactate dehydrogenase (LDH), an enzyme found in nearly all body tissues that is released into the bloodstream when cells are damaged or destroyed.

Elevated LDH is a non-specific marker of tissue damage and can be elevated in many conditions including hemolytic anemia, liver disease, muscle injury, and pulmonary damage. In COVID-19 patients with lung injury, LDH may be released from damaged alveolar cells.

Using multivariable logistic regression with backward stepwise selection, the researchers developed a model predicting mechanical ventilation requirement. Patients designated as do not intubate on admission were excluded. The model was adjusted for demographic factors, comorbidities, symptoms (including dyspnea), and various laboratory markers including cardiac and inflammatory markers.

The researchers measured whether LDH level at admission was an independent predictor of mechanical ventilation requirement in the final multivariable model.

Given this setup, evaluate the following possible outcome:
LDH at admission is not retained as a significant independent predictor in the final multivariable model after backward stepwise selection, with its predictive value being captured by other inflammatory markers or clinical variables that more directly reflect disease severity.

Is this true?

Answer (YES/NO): NO